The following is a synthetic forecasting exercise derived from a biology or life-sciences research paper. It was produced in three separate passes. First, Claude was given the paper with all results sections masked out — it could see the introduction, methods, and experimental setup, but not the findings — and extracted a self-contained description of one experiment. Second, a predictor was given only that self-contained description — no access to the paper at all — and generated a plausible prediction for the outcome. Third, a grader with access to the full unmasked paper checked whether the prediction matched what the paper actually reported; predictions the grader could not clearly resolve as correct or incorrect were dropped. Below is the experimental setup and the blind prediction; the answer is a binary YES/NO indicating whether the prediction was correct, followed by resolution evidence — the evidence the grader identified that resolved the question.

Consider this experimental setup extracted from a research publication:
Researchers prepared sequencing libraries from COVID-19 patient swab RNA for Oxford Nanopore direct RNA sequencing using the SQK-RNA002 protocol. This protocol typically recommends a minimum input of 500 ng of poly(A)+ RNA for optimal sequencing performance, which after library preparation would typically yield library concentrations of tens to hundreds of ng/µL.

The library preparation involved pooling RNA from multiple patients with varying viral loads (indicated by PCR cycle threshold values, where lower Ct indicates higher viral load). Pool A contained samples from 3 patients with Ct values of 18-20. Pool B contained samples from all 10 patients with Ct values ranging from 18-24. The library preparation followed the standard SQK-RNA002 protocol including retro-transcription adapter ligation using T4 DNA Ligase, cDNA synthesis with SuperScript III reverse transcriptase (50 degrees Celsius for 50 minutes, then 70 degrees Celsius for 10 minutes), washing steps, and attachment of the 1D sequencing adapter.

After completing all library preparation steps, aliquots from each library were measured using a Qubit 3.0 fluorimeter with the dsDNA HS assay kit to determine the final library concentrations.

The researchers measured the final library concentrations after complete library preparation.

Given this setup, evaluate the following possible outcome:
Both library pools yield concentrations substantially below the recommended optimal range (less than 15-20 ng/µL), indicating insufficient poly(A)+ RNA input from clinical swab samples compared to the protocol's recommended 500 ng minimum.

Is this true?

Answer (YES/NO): YES